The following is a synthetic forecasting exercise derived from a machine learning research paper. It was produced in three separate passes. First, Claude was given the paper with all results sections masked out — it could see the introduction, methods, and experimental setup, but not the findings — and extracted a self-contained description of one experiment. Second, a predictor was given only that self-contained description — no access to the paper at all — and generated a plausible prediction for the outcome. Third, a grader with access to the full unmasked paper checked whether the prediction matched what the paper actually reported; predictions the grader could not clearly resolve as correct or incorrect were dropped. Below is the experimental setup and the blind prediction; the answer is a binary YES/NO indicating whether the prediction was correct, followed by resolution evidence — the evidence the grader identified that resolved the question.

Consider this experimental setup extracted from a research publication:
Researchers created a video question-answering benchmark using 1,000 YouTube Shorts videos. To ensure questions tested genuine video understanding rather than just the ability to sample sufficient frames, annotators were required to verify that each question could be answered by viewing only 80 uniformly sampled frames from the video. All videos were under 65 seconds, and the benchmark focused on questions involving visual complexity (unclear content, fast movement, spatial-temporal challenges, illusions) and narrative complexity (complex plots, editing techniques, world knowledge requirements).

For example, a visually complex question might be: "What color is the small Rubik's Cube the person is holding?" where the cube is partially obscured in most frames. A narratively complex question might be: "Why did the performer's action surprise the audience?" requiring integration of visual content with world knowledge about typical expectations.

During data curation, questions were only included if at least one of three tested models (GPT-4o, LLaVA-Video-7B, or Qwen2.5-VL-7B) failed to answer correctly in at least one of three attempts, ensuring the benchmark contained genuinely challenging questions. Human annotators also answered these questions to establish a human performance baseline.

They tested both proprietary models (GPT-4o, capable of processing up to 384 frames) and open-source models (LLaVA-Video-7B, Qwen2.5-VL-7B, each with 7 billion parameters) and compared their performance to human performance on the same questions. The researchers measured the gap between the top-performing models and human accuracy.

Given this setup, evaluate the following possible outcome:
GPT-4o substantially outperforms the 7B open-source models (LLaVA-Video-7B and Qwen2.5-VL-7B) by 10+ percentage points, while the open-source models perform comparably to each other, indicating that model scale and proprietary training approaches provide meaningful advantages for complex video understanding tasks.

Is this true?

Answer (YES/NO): NO